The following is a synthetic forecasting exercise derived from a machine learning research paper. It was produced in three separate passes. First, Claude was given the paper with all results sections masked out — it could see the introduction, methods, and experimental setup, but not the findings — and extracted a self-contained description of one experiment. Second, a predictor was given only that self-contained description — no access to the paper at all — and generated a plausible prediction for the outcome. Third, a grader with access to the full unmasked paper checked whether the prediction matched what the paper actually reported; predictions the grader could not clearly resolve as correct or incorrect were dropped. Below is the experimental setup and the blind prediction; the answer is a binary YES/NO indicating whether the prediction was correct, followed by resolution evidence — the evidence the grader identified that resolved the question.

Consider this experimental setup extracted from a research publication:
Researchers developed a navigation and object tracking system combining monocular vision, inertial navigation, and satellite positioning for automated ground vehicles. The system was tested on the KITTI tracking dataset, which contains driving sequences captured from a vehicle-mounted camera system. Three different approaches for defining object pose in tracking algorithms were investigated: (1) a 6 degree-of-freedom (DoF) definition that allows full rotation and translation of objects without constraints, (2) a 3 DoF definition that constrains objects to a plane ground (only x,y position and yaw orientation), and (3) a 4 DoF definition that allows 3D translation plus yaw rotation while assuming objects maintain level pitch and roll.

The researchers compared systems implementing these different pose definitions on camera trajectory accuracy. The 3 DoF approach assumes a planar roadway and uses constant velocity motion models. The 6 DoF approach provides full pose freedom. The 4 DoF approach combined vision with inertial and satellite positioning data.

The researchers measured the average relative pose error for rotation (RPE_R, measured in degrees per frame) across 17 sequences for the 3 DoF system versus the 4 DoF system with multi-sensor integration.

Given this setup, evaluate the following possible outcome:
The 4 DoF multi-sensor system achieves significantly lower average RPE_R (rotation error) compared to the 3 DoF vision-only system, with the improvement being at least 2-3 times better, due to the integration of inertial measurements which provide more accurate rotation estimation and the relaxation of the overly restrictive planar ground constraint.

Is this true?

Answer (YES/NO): NO